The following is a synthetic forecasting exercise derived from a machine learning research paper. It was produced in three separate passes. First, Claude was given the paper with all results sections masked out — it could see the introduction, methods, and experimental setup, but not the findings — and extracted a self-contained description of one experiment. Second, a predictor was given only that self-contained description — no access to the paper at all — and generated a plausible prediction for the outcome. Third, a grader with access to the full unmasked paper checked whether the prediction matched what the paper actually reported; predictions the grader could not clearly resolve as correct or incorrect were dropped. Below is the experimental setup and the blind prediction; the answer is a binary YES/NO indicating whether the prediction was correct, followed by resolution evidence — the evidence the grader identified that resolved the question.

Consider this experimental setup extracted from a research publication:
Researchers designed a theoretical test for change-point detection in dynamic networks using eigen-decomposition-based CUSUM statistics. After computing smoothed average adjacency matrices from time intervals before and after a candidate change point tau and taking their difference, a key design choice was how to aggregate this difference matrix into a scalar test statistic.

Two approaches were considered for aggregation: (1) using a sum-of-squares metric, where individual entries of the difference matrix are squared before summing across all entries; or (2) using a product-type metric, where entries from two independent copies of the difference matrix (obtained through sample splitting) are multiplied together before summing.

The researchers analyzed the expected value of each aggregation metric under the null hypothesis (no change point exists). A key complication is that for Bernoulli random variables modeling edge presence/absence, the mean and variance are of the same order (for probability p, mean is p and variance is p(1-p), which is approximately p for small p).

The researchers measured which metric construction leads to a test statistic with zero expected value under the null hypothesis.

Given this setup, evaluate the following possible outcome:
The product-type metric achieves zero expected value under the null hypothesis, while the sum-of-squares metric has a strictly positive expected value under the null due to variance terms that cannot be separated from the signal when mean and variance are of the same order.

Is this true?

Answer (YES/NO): YES